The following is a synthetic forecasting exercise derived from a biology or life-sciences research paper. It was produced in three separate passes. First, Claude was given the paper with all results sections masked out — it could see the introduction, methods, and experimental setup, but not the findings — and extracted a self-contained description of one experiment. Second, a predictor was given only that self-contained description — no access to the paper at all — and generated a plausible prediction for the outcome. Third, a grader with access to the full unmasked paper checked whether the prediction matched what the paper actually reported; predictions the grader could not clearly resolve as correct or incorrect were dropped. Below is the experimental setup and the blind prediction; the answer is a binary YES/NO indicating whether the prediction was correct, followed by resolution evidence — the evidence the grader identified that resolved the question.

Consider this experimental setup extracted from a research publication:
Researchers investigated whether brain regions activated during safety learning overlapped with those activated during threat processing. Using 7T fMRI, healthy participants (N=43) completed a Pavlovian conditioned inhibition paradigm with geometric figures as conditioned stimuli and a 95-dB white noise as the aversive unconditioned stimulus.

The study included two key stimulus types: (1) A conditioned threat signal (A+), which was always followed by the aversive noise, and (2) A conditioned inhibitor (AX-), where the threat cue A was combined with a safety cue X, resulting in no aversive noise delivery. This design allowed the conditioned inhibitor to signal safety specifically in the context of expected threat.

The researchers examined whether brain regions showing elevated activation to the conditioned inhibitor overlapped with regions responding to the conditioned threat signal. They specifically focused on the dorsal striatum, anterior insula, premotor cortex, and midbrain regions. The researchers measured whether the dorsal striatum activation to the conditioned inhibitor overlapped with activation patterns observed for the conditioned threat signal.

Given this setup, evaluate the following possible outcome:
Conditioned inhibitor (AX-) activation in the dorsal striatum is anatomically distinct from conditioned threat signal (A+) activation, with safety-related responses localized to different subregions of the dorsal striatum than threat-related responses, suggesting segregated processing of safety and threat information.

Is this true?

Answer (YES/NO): NO